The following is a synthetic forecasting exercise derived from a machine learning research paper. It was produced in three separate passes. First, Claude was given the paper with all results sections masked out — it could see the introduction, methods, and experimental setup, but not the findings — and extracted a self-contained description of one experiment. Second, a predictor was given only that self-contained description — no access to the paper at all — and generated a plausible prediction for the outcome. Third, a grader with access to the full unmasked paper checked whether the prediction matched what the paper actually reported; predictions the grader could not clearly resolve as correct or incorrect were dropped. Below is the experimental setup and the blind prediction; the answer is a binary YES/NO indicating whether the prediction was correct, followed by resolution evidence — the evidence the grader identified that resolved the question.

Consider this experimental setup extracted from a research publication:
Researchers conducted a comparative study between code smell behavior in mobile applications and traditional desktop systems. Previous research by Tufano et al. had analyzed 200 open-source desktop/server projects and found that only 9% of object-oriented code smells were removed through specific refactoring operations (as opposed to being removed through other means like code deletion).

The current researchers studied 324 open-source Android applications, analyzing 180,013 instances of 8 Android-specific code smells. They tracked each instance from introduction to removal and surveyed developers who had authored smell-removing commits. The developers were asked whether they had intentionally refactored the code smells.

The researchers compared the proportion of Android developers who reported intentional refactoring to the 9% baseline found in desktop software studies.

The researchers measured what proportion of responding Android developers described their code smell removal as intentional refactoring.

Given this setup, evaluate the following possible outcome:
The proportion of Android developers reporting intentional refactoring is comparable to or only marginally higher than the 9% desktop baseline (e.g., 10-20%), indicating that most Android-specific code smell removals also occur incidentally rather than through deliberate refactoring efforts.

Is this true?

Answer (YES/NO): YES